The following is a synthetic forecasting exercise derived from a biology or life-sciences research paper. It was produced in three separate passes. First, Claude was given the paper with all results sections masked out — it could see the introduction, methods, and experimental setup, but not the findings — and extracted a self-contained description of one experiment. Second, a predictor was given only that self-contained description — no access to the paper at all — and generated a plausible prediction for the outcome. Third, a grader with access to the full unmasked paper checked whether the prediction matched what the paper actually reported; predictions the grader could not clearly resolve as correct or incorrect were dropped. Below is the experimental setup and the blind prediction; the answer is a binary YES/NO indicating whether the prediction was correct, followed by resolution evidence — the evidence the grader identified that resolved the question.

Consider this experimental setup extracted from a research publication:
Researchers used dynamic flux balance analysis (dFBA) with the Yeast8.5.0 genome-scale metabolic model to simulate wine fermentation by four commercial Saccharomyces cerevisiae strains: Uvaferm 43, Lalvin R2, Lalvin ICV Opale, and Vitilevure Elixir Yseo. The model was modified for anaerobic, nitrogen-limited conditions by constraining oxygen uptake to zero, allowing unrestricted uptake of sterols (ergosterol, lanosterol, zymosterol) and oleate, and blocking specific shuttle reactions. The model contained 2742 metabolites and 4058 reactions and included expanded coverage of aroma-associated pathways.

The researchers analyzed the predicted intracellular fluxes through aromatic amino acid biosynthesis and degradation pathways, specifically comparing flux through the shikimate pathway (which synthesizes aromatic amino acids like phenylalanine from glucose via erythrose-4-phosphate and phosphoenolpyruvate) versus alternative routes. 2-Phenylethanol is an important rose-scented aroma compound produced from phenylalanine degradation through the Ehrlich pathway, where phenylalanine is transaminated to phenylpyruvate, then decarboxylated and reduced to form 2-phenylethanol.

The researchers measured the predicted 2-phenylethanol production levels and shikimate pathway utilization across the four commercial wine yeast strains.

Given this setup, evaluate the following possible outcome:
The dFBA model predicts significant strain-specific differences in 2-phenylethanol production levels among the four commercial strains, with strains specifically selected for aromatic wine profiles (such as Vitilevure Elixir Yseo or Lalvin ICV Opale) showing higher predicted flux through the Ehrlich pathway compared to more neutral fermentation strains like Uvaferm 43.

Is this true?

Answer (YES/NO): NO